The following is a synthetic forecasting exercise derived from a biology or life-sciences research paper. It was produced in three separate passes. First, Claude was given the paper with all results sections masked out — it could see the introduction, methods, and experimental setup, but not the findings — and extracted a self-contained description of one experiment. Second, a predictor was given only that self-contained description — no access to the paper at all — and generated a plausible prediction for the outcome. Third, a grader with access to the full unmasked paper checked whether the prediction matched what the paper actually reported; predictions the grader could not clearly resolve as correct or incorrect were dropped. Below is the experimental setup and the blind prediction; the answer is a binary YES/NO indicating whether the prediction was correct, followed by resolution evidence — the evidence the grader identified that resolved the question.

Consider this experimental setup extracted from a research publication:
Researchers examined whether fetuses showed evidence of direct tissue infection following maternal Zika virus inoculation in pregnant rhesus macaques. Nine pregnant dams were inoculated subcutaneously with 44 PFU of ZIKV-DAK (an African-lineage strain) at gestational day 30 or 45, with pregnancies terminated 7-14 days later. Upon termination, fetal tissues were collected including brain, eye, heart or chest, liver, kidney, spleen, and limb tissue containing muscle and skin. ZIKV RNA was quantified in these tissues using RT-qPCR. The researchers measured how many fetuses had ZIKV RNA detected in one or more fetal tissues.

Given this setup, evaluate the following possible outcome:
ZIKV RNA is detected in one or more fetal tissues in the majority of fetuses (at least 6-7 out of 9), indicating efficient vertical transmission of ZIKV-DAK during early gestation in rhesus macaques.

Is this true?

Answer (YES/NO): NO